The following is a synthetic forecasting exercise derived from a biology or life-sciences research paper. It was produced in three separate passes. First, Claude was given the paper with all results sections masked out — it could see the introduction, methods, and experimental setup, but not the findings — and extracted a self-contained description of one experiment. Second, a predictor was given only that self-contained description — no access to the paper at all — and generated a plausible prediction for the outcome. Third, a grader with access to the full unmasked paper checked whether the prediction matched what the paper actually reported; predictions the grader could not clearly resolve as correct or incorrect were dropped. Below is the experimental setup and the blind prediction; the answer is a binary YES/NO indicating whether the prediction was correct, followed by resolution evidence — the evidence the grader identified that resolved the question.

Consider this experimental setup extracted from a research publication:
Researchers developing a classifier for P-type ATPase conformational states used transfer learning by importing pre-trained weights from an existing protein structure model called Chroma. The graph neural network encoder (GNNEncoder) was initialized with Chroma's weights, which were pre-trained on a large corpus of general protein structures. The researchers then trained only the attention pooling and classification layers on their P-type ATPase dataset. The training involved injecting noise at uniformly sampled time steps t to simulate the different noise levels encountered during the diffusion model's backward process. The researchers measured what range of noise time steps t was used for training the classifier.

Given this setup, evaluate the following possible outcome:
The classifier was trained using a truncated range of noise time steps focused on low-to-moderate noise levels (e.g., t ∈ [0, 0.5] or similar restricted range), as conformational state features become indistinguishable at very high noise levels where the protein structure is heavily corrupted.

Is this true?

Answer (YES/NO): NO